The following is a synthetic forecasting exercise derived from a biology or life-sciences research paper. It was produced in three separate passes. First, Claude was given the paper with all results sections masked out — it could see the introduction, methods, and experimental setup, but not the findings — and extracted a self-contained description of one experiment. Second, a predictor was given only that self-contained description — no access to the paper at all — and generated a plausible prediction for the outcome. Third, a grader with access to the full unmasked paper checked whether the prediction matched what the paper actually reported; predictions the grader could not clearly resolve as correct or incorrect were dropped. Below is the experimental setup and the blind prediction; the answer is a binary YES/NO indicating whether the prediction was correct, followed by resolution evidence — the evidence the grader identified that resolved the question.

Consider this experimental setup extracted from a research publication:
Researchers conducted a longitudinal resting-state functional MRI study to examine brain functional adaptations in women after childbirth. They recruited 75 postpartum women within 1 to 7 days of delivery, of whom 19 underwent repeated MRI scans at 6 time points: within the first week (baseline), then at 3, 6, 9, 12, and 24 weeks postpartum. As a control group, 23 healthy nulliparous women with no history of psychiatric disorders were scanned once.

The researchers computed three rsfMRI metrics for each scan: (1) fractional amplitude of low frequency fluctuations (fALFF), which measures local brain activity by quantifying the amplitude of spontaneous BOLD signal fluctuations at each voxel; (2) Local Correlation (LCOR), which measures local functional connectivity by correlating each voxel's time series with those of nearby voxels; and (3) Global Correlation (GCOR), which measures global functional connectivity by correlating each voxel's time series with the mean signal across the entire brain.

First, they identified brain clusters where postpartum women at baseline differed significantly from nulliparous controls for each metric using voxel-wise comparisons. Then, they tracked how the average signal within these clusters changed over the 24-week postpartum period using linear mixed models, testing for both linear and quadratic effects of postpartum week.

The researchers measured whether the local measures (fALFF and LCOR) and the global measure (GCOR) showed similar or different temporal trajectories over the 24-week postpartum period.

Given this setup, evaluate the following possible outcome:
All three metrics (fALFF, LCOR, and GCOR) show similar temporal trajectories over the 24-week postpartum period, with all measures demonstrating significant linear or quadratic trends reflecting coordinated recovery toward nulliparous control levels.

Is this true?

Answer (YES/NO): NO